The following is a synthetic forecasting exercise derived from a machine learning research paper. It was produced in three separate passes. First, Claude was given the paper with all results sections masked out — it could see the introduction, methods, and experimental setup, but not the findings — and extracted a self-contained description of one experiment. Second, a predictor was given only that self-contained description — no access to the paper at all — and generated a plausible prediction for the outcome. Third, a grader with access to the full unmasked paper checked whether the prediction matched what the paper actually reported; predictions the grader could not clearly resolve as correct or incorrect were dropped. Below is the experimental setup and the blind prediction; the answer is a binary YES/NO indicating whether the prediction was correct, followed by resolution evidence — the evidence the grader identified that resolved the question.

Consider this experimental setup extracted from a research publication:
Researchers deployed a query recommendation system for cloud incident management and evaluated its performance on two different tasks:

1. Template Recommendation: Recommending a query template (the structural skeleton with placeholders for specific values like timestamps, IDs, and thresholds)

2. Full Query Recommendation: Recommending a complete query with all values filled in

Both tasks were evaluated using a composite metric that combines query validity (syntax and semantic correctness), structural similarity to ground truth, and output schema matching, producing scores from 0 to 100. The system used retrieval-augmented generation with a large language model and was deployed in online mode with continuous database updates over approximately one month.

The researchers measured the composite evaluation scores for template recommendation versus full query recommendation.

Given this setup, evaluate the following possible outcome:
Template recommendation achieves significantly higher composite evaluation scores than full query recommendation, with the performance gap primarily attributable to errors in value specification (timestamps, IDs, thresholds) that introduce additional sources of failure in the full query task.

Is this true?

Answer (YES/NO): NO